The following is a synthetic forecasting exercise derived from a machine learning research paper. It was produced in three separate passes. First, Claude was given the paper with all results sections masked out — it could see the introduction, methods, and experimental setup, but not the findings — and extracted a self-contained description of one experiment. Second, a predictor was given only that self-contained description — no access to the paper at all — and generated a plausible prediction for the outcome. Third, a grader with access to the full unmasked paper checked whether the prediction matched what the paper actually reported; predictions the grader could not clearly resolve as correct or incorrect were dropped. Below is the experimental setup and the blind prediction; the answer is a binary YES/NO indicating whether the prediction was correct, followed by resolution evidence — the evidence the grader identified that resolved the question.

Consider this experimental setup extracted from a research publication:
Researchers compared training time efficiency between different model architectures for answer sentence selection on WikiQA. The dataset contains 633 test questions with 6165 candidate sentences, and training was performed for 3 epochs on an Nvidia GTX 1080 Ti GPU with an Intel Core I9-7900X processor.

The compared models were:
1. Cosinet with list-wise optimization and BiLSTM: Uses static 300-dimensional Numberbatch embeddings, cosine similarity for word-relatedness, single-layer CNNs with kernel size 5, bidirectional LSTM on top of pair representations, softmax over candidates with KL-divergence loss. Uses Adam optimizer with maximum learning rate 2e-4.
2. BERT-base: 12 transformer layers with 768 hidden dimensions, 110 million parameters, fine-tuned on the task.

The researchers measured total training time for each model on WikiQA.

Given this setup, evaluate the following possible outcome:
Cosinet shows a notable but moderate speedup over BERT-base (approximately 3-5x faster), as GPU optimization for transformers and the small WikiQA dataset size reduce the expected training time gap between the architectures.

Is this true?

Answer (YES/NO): NO